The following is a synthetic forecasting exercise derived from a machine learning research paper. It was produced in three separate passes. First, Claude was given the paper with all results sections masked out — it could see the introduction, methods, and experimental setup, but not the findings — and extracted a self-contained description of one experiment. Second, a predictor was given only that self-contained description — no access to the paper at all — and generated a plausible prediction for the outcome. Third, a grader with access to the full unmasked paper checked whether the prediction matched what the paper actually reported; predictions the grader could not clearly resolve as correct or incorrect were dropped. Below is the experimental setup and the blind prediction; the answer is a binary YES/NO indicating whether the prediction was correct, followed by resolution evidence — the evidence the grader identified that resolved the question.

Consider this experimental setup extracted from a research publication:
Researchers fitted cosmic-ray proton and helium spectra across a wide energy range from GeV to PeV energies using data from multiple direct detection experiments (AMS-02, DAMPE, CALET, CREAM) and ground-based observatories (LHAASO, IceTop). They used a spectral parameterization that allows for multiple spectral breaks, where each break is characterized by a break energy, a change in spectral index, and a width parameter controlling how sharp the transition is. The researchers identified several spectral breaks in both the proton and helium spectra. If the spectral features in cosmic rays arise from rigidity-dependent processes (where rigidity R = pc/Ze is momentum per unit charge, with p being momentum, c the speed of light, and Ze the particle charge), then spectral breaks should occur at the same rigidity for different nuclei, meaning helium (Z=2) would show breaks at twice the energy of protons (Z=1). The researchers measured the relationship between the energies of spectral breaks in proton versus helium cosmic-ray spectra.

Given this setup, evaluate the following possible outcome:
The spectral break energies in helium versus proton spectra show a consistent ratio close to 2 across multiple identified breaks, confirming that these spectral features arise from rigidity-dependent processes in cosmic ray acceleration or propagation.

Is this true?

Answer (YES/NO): YES